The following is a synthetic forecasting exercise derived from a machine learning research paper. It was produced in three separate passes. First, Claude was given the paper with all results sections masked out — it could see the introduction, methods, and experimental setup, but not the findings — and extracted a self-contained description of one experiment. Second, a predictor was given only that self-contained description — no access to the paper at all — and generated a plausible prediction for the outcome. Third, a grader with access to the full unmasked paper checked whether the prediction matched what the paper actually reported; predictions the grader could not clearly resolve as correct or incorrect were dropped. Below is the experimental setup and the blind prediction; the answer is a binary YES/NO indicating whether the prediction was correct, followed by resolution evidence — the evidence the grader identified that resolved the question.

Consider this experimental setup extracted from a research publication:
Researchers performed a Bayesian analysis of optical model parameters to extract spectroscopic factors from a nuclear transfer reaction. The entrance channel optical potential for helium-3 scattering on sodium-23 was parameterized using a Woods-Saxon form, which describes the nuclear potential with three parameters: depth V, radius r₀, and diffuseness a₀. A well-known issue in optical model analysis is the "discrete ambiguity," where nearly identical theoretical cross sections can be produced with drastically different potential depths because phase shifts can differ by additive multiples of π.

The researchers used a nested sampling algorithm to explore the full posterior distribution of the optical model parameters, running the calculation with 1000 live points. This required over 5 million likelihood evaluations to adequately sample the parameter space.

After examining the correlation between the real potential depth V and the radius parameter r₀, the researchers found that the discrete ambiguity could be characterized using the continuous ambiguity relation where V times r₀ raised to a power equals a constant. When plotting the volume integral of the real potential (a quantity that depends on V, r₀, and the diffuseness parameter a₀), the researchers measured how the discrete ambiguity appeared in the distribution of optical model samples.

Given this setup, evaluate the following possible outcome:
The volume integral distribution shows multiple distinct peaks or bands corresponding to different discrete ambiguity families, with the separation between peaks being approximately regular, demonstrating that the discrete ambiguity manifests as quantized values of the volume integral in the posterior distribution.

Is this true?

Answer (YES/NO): YES